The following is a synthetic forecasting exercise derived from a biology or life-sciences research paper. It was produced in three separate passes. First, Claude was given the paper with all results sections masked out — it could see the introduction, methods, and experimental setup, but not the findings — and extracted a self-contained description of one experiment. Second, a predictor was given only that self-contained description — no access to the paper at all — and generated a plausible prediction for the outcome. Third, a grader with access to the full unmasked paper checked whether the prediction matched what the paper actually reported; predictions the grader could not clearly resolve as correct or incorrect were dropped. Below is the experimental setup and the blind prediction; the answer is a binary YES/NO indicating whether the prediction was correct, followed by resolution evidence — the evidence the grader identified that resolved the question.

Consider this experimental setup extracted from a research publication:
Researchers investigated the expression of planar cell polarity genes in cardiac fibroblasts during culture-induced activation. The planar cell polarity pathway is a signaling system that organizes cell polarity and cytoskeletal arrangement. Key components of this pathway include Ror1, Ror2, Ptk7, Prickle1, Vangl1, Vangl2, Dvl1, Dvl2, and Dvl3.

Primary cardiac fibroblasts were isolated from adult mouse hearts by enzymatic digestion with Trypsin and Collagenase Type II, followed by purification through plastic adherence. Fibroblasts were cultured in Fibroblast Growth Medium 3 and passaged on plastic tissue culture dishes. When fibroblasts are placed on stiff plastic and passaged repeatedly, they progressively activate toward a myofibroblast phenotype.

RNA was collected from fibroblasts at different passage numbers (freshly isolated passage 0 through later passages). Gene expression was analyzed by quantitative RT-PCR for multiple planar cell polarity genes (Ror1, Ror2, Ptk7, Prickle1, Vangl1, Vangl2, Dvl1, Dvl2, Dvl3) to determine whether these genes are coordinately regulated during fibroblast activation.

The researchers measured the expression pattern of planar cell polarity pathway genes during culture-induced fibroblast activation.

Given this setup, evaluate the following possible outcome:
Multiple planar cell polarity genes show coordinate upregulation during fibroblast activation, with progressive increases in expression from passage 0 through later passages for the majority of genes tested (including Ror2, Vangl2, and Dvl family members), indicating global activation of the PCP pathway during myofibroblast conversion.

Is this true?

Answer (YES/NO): NO